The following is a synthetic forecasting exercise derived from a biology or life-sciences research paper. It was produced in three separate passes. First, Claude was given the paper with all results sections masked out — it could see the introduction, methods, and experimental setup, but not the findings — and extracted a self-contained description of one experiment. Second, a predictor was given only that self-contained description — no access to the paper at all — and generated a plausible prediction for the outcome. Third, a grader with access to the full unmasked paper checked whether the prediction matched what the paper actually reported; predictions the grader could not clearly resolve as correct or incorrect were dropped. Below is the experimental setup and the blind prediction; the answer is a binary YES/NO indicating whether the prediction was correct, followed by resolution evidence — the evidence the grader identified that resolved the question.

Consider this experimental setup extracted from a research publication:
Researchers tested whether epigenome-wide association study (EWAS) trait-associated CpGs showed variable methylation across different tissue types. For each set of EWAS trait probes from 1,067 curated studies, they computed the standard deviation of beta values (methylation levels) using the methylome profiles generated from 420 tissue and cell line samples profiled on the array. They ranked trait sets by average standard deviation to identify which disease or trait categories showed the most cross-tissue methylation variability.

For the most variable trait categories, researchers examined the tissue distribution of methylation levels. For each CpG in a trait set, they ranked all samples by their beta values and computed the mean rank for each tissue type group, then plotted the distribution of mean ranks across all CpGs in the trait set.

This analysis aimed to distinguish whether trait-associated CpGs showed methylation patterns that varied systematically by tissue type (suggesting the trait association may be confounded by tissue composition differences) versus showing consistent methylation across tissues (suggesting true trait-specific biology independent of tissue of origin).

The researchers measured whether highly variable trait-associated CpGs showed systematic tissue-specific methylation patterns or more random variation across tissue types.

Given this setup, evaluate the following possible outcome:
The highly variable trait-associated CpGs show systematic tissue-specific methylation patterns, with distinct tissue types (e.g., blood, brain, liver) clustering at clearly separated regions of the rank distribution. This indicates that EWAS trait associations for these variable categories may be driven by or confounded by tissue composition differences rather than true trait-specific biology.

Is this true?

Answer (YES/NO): NO